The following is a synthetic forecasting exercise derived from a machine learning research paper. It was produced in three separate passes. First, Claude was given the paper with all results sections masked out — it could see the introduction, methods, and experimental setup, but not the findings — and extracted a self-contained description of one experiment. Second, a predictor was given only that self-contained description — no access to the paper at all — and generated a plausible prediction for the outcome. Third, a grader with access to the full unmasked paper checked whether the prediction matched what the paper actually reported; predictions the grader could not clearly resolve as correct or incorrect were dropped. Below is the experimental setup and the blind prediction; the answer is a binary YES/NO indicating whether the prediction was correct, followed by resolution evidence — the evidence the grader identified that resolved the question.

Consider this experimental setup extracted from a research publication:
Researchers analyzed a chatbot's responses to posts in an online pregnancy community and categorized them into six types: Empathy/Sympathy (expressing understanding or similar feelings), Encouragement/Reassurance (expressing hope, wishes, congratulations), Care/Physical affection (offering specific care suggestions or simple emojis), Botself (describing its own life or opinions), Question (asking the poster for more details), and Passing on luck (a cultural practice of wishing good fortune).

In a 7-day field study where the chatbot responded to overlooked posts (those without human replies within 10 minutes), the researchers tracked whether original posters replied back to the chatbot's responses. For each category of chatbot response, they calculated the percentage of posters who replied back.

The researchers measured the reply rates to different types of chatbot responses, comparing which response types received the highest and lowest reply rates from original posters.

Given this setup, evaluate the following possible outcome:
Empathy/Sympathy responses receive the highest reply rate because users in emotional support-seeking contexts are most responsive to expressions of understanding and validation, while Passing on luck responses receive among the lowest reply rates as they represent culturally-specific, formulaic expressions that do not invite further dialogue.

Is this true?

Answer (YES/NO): NO